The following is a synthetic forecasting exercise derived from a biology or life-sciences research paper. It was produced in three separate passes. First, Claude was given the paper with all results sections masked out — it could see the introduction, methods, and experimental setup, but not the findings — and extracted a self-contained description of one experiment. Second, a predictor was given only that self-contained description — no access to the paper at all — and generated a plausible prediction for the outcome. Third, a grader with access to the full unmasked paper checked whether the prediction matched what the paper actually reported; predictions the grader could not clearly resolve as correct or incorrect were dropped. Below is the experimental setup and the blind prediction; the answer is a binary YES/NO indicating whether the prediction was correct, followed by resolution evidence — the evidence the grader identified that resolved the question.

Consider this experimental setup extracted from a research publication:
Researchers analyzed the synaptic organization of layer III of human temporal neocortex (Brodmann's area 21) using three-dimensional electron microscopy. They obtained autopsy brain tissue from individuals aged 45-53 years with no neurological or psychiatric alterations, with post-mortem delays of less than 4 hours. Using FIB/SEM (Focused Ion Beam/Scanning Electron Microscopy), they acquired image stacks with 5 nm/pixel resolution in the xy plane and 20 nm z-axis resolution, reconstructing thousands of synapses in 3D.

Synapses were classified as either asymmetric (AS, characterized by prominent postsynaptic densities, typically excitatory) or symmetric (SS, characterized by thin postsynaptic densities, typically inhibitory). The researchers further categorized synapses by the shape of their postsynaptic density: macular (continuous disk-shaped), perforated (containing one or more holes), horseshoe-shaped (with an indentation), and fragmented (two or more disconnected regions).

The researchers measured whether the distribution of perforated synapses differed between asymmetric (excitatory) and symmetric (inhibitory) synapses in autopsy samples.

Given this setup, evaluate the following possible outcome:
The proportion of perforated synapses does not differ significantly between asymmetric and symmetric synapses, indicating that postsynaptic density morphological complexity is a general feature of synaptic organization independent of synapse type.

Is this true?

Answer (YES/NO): NO